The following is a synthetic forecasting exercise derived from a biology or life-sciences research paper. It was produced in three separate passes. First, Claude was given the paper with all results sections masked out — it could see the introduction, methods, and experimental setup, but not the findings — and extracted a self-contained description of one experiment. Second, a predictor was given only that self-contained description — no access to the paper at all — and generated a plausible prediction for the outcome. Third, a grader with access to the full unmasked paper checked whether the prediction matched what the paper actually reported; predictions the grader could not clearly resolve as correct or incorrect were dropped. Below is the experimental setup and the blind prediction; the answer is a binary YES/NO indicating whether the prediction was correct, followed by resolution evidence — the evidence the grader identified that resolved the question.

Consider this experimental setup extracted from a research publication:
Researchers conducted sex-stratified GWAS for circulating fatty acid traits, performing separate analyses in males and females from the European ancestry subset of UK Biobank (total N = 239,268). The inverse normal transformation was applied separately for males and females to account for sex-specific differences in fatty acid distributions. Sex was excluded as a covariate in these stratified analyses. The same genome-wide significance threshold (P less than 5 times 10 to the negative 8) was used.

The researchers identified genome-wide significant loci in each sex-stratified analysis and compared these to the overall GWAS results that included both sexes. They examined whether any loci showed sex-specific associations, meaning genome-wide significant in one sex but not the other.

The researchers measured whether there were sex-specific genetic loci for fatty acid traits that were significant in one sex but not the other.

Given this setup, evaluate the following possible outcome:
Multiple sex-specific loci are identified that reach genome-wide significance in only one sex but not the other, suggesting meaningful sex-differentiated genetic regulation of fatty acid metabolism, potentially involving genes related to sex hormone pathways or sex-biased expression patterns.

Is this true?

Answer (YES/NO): YES